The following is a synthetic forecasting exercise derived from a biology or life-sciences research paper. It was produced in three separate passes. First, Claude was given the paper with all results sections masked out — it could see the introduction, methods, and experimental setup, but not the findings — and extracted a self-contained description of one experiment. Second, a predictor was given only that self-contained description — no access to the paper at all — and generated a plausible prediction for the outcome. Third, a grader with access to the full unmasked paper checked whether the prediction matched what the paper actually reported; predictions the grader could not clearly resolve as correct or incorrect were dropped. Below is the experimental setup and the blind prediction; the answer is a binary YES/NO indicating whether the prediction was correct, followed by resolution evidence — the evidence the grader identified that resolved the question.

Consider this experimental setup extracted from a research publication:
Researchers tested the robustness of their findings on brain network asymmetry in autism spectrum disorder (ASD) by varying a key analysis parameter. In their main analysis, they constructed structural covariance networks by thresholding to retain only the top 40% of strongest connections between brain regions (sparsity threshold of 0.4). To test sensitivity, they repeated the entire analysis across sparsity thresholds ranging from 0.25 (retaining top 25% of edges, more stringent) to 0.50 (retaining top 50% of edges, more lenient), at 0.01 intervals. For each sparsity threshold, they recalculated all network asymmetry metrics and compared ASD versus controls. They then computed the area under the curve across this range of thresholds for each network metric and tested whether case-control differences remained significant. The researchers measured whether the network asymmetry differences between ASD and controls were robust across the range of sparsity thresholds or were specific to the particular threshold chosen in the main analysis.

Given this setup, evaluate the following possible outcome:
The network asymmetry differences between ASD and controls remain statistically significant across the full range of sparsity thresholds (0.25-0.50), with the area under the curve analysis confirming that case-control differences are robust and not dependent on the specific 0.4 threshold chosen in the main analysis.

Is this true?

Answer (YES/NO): YES